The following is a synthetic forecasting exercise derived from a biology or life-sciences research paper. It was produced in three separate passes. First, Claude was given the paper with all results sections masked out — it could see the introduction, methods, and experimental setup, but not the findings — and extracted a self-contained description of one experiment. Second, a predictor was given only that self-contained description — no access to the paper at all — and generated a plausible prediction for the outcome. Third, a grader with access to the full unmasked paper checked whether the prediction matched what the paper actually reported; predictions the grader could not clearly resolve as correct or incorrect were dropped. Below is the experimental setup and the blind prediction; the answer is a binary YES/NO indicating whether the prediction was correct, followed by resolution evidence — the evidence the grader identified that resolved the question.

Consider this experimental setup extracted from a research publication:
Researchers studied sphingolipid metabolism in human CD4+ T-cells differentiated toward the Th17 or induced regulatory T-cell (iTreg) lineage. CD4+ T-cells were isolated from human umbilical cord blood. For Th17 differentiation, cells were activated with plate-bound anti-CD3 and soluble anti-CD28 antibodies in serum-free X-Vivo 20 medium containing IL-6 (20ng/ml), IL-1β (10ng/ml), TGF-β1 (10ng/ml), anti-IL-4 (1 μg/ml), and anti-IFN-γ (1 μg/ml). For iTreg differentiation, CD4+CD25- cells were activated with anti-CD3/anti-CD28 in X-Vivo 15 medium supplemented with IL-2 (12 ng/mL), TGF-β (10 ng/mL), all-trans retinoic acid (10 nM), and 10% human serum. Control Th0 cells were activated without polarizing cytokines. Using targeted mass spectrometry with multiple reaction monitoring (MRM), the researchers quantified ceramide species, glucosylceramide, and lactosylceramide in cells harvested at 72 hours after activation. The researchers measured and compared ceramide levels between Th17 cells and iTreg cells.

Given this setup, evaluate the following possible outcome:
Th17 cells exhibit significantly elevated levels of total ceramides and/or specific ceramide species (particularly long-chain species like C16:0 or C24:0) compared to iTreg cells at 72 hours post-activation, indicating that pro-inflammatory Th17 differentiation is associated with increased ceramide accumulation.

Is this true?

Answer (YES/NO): NO